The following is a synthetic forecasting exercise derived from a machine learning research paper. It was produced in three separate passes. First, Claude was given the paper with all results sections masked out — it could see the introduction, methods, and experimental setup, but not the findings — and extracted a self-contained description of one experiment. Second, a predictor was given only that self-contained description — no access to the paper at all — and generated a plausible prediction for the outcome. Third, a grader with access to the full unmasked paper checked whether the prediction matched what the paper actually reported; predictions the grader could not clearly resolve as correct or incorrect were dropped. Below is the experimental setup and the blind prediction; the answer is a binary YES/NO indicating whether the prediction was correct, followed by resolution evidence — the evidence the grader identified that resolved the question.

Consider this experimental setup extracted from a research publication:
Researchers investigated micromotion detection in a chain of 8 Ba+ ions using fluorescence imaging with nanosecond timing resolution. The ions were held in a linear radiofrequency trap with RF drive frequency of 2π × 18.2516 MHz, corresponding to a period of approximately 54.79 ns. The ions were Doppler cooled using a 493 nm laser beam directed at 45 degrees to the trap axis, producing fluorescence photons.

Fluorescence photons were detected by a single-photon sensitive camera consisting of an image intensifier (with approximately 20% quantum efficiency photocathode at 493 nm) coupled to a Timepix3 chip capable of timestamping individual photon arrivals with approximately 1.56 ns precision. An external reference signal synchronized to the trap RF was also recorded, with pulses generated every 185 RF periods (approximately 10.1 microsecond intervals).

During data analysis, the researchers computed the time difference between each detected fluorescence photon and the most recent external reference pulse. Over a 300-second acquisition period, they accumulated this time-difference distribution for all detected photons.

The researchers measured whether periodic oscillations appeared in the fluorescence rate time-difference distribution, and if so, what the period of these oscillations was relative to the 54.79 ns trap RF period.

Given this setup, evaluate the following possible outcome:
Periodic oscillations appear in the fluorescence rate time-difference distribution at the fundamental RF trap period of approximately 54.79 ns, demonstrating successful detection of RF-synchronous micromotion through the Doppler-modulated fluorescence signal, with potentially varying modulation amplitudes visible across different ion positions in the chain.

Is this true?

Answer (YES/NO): YES